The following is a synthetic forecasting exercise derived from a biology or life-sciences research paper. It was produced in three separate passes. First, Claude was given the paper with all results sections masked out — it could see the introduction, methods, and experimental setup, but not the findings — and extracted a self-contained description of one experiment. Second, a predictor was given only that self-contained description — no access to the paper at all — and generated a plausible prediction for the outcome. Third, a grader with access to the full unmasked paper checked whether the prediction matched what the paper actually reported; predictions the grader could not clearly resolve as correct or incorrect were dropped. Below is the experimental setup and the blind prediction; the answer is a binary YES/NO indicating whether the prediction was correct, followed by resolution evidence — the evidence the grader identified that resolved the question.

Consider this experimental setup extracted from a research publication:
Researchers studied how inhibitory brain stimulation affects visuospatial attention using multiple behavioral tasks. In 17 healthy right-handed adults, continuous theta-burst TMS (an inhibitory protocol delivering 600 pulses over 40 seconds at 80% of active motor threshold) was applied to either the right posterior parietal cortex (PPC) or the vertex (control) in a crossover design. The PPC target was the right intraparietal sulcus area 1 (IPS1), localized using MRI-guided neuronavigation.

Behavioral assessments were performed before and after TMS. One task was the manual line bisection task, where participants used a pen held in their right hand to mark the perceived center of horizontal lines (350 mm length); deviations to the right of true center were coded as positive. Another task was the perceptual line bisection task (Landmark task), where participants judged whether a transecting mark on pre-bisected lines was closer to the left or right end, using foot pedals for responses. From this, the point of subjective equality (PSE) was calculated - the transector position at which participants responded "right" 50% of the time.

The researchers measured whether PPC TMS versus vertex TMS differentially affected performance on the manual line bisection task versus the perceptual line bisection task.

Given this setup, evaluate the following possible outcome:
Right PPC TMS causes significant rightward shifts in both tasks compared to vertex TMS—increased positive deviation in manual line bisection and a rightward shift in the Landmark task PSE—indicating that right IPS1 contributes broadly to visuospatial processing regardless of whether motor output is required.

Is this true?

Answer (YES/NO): NO